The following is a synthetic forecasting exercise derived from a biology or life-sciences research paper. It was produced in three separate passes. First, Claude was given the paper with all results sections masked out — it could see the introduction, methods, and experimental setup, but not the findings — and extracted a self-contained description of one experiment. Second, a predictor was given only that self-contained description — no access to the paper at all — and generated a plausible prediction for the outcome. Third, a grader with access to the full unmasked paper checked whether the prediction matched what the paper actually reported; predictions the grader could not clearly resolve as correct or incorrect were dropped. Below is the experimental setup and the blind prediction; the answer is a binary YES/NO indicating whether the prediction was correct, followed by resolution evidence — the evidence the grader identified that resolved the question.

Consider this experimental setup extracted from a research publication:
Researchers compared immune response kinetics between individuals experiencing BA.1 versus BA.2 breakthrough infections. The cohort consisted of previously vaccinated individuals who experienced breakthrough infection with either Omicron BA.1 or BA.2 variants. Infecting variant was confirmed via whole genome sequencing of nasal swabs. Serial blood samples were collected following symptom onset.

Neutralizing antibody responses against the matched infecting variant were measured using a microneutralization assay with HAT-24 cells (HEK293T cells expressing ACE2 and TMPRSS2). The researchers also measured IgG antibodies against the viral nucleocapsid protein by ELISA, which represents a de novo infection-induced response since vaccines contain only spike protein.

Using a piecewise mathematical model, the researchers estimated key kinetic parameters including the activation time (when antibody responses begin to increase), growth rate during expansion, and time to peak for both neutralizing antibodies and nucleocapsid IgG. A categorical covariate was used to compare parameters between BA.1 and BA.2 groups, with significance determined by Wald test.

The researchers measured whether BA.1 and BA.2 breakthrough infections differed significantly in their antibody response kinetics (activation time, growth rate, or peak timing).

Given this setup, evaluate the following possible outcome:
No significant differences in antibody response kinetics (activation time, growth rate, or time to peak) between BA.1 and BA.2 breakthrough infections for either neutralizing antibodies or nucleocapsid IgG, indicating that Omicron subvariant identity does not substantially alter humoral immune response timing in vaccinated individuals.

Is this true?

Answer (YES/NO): YES